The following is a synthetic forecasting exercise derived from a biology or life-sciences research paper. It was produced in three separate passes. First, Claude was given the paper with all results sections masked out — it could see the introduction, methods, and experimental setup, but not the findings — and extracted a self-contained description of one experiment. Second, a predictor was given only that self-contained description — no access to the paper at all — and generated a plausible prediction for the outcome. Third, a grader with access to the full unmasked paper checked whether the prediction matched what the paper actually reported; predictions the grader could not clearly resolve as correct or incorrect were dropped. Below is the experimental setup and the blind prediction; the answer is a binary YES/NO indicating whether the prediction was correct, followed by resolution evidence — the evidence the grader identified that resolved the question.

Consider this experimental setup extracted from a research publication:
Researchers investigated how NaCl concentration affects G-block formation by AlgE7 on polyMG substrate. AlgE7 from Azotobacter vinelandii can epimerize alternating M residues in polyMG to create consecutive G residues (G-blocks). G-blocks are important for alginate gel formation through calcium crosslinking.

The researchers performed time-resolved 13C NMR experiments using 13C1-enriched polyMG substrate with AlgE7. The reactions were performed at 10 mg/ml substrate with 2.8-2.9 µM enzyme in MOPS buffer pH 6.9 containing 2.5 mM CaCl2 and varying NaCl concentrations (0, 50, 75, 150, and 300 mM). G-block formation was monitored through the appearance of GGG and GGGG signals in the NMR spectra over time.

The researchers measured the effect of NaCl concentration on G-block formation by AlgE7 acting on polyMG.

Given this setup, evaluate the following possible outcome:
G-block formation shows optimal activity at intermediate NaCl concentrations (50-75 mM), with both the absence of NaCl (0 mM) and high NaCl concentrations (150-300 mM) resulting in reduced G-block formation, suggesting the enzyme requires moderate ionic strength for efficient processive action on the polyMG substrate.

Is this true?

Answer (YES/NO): NO